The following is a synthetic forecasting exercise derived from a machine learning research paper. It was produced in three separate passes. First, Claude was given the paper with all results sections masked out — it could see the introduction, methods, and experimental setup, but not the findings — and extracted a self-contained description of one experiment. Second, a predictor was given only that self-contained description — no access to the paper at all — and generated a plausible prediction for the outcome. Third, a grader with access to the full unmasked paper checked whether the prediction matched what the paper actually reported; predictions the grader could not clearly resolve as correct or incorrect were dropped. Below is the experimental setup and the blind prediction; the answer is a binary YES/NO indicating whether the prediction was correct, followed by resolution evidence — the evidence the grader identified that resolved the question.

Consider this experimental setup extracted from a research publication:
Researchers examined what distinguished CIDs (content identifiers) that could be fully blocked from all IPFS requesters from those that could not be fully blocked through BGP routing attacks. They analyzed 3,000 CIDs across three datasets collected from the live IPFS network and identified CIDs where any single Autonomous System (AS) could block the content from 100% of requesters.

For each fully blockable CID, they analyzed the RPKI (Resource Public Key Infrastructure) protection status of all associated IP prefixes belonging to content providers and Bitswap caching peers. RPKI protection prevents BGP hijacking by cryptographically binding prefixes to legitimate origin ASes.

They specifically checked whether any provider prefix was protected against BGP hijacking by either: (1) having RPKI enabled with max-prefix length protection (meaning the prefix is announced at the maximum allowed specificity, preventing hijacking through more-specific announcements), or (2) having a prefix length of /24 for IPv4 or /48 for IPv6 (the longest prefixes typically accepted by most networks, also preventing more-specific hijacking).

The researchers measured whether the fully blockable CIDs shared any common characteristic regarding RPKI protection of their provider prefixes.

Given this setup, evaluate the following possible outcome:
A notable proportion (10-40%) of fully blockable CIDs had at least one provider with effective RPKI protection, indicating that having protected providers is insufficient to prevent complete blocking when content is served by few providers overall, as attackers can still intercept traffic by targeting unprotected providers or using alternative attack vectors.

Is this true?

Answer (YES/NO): NO